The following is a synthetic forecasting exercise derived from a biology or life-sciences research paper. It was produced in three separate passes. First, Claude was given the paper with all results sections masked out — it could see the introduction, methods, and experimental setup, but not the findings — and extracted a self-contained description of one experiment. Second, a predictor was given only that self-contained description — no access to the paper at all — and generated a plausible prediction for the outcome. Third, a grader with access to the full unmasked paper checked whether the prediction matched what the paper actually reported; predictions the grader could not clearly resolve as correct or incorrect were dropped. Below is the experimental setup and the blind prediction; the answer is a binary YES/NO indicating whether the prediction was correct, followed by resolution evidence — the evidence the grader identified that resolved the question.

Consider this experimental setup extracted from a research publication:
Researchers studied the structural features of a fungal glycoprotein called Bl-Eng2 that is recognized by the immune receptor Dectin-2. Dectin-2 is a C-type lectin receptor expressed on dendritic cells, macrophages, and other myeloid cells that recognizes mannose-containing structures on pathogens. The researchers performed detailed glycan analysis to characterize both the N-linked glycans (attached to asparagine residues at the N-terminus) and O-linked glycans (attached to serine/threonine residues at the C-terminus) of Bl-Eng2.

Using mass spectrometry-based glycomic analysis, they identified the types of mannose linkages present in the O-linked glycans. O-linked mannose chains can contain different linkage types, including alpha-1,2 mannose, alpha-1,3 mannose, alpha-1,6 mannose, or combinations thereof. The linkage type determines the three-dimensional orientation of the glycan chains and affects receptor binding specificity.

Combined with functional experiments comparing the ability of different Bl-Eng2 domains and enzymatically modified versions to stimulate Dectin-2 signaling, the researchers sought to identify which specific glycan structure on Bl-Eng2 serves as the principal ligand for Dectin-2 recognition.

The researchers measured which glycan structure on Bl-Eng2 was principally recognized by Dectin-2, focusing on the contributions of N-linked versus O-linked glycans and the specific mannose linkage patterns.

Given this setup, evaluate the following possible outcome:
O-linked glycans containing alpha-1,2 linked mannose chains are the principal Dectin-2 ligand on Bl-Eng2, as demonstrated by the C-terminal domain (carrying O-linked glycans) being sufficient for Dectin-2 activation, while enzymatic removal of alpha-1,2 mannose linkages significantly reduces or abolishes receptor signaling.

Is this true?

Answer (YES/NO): YES